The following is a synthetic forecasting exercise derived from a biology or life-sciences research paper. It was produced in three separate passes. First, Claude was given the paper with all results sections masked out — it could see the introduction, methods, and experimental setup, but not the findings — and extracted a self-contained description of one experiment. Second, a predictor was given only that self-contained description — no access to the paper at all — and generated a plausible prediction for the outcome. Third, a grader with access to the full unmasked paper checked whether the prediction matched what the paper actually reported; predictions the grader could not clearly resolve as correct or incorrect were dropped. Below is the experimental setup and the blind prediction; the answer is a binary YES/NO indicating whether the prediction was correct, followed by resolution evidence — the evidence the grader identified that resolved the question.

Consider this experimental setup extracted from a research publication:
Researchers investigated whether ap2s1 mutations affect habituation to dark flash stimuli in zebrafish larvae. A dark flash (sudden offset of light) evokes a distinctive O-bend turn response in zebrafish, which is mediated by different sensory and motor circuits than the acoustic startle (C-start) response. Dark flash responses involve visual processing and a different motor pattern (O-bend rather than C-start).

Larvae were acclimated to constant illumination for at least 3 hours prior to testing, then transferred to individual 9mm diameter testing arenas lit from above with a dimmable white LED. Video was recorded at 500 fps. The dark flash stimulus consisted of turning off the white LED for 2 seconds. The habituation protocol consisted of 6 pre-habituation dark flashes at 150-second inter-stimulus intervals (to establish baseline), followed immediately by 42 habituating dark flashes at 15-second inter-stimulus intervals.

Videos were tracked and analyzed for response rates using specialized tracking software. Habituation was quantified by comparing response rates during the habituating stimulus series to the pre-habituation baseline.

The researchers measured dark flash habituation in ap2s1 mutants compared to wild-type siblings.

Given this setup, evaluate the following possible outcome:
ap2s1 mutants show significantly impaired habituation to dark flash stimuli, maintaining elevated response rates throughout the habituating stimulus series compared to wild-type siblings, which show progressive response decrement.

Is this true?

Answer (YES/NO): NO